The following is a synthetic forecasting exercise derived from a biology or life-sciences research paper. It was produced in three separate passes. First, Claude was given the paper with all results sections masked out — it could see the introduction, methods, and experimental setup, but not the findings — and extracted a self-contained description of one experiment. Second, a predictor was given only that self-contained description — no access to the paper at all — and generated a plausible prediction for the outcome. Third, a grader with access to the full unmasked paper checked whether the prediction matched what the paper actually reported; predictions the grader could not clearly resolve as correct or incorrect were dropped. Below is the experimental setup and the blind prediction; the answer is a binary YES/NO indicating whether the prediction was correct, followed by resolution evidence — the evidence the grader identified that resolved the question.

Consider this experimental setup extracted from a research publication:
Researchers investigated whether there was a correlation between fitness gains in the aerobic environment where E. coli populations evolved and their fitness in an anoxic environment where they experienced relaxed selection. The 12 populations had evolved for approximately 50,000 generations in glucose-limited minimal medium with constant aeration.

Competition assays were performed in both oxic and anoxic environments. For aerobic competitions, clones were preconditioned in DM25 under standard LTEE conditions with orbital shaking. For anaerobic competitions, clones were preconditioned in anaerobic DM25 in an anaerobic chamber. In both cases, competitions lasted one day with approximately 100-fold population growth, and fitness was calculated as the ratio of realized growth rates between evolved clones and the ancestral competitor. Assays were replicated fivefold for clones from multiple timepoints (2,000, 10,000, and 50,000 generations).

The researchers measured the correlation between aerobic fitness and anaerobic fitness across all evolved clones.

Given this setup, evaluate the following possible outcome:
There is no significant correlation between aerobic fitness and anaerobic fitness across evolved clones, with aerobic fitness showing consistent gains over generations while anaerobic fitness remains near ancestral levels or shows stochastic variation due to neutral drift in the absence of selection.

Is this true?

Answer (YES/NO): NO